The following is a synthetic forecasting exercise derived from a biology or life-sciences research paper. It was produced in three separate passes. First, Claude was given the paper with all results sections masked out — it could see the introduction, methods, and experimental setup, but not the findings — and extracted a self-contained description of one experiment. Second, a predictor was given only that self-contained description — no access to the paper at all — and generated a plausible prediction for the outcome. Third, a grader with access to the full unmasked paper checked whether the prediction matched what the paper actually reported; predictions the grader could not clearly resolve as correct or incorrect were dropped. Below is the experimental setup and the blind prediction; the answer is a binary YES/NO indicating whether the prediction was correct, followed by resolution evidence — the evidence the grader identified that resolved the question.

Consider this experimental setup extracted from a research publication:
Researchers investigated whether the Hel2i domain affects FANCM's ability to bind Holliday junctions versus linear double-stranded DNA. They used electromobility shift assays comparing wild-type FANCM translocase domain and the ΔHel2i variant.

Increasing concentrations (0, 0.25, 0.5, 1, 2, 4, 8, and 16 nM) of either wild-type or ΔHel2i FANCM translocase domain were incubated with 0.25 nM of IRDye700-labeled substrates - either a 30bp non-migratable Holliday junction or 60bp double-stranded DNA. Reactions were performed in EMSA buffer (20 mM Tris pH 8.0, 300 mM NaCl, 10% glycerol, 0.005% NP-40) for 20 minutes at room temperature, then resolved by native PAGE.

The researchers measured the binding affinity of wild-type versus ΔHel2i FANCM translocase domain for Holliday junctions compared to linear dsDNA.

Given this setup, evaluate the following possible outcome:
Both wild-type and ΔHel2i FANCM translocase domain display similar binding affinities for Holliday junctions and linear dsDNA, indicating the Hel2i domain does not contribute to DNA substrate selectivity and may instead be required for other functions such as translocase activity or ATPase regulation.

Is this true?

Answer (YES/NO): NO